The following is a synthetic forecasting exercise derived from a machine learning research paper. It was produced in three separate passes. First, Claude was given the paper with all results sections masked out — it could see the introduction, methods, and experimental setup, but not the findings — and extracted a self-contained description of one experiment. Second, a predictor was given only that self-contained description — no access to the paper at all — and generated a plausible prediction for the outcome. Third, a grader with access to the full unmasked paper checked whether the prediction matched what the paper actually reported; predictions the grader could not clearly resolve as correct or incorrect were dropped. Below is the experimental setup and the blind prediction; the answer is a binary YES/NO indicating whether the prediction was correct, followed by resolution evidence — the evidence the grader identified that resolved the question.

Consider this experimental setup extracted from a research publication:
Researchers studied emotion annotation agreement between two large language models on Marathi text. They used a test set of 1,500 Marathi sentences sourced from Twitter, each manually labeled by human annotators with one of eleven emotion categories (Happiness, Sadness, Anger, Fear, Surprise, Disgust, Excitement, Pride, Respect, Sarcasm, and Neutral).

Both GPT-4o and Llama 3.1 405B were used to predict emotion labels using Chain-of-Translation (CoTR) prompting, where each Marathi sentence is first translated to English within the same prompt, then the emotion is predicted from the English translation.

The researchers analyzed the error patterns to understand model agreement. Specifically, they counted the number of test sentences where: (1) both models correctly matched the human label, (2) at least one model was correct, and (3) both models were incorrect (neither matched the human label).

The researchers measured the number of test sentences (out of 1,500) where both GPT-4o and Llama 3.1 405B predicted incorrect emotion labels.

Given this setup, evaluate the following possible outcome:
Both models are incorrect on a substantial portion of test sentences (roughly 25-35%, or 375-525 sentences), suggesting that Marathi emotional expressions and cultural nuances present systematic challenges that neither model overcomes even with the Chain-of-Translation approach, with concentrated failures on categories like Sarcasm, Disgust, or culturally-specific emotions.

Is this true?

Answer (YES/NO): NO